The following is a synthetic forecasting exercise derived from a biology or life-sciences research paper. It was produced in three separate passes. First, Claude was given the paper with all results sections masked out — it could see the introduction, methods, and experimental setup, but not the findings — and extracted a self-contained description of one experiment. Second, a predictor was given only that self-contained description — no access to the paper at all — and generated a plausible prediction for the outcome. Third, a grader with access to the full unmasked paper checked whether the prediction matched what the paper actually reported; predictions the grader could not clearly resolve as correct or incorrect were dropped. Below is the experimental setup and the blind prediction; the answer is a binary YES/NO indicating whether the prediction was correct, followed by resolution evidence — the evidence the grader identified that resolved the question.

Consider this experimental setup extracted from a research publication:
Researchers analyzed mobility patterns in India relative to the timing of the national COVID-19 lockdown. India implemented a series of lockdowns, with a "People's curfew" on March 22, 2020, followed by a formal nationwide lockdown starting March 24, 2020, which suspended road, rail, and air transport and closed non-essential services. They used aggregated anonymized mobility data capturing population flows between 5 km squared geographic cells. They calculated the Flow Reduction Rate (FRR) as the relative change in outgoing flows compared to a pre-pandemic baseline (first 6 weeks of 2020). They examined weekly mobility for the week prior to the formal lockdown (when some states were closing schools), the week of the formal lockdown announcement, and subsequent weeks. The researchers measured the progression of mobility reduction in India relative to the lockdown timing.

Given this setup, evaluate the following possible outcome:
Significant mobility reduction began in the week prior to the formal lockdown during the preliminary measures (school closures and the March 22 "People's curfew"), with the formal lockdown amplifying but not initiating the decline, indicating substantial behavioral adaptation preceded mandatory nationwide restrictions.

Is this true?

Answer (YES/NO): NO